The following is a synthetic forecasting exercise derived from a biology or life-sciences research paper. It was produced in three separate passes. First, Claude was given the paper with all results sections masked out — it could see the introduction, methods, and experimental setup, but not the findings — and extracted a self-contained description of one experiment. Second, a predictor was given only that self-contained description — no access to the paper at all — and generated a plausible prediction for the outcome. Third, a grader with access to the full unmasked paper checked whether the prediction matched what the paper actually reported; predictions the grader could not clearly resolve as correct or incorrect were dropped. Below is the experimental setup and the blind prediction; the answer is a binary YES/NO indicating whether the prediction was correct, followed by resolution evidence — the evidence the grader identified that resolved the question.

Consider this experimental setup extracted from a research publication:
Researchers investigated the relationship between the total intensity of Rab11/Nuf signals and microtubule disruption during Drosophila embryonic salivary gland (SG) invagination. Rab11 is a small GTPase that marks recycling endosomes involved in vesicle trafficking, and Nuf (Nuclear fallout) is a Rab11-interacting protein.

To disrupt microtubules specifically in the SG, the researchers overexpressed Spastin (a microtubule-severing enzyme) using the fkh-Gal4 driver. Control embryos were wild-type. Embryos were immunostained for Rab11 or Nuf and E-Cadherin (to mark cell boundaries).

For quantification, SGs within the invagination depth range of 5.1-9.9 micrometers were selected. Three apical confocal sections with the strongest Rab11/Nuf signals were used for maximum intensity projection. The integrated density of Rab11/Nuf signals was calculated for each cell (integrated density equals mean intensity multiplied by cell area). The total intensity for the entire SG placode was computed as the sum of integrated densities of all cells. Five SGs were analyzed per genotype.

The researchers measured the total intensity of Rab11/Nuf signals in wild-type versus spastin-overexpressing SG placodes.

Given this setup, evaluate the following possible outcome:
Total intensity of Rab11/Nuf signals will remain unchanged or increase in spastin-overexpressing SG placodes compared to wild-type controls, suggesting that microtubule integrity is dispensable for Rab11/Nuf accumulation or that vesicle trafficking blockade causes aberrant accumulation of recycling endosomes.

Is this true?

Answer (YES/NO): NO